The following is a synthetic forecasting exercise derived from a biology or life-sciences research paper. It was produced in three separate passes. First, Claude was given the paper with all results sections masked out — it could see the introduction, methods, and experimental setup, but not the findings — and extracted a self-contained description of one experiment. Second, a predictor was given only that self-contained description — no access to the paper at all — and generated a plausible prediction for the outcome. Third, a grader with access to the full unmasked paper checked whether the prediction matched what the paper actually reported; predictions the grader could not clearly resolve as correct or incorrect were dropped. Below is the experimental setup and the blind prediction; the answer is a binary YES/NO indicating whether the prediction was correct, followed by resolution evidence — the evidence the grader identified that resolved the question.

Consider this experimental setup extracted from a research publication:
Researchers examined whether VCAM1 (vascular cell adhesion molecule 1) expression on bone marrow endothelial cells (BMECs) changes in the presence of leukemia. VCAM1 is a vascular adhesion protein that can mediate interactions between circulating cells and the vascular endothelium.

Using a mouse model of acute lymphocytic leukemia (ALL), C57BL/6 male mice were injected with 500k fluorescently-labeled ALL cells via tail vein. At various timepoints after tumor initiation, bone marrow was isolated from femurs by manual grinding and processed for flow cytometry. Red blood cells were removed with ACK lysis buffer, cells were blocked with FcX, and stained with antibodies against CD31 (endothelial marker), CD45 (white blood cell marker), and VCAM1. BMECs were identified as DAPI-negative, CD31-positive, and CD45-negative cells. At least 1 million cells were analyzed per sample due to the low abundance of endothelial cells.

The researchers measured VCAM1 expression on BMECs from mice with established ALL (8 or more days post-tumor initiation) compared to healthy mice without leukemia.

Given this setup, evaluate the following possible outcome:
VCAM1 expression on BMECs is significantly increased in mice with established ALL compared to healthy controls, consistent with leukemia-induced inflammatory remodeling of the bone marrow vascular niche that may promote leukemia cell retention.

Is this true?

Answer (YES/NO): NO